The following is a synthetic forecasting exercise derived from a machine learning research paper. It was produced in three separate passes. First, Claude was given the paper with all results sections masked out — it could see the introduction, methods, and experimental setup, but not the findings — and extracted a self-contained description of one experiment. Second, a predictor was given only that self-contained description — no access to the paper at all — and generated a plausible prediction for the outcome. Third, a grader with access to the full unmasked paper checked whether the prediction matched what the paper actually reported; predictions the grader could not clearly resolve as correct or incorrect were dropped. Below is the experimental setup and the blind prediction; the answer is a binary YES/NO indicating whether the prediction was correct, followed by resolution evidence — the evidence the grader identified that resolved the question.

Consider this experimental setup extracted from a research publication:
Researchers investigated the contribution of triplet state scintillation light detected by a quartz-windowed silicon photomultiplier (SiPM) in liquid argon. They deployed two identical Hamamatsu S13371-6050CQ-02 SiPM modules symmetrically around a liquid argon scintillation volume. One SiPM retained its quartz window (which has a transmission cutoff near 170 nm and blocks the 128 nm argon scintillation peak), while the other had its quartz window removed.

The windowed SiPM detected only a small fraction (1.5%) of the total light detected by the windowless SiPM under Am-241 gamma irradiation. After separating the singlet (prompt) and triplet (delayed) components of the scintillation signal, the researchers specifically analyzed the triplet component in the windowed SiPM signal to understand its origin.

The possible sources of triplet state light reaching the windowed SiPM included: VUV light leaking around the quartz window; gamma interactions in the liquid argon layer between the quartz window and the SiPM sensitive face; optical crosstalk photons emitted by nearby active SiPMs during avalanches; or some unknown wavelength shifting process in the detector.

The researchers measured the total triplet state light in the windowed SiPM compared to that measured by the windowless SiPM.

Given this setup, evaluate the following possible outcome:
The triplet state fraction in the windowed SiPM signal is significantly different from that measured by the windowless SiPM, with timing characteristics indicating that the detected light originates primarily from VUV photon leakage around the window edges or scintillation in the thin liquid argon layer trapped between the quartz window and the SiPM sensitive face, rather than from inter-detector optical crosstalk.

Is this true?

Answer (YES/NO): NO